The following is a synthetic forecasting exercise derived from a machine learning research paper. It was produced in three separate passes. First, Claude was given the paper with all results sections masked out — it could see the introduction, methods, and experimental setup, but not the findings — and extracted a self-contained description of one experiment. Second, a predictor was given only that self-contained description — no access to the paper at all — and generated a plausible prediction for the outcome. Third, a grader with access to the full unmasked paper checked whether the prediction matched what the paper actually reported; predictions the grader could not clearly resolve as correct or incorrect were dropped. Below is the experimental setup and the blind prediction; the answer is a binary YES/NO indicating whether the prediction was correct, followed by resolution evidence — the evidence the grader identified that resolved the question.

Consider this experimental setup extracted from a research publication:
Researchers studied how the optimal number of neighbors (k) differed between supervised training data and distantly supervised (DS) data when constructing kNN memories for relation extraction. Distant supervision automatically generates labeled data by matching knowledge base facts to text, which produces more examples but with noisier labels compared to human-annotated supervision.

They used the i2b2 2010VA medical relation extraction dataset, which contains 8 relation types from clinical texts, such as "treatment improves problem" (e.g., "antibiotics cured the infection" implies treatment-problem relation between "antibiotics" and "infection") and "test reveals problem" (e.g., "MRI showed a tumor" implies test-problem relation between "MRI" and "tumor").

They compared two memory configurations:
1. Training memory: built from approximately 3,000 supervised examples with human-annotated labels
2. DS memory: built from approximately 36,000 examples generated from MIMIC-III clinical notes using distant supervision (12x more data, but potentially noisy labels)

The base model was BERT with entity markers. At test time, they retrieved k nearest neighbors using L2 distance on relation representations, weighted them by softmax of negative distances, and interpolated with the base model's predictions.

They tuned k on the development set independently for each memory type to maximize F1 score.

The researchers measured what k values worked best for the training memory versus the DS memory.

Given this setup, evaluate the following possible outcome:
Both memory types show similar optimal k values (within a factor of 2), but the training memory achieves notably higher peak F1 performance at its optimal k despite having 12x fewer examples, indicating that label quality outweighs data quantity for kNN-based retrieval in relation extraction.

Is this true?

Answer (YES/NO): NO